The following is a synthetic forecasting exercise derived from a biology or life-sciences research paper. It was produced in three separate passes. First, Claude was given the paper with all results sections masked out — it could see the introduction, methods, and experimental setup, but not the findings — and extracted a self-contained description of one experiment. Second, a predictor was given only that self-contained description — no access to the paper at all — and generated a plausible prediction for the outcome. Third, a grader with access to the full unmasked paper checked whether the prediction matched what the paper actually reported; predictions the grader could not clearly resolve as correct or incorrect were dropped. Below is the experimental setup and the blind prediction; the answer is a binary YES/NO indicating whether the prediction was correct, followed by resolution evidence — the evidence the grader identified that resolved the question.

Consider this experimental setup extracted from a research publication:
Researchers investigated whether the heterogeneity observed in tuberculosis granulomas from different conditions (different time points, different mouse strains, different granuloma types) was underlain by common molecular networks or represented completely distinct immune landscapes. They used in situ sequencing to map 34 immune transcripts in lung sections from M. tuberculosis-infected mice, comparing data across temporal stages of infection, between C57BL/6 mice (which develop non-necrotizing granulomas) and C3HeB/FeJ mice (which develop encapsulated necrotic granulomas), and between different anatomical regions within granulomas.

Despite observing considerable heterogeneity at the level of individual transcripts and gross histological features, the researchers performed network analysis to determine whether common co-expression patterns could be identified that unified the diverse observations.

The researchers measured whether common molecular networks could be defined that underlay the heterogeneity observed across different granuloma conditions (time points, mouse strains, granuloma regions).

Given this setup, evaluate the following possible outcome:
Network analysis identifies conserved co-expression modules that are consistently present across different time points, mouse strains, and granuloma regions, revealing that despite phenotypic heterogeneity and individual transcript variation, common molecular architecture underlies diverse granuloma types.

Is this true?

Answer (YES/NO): NO